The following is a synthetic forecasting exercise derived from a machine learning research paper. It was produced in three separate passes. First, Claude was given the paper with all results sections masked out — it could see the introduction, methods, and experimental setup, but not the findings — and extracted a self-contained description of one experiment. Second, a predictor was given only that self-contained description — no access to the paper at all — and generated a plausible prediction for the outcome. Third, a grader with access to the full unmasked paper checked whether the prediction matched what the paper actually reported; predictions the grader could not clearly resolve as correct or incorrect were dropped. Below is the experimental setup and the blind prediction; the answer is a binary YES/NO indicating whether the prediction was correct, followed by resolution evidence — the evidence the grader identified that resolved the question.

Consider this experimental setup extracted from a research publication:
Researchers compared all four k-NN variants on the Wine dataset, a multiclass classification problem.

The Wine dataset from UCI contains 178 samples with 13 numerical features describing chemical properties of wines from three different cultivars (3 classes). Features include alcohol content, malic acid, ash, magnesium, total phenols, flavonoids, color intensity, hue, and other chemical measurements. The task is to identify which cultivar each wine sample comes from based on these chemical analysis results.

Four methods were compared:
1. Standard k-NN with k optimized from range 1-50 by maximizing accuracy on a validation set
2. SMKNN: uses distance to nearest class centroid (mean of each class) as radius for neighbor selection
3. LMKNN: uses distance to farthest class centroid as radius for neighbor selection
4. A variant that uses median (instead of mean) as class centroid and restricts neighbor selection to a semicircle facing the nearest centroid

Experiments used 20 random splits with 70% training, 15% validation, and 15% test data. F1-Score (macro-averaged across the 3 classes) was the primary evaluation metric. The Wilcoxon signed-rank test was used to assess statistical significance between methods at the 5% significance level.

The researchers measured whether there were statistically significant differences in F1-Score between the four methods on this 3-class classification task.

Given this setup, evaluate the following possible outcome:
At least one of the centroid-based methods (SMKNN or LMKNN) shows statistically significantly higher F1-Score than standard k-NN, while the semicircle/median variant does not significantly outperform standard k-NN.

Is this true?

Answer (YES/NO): NO